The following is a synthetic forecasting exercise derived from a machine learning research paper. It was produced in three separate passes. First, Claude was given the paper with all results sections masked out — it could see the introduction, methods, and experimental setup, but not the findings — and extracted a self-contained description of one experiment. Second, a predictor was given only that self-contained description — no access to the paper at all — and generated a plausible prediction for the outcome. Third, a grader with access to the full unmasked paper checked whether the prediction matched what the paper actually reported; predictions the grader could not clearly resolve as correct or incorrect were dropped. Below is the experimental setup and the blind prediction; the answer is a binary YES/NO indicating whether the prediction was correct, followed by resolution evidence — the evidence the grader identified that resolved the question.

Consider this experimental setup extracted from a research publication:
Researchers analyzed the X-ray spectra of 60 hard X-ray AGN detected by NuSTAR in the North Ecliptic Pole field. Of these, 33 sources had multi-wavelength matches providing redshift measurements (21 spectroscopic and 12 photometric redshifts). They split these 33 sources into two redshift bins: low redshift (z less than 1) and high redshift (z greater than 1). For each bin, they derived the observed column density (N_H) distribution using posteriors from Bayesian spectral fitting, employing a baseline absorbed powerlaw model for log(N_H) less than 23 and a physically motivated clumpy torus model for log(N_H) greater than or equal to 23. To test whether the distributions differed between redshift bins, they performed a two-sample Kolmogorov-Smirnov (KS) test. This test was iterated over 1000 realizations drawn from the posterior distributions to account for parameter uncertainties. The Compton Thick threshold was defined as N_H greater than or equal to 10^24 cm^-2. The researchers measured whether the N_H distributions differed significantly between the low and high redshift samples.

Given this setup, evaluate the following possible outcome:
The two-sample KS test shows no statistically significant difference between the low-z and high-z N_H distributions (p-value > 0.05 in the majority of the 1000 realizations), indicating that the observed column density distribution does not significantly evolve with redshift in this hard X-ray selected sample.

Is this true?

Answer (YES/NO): NO